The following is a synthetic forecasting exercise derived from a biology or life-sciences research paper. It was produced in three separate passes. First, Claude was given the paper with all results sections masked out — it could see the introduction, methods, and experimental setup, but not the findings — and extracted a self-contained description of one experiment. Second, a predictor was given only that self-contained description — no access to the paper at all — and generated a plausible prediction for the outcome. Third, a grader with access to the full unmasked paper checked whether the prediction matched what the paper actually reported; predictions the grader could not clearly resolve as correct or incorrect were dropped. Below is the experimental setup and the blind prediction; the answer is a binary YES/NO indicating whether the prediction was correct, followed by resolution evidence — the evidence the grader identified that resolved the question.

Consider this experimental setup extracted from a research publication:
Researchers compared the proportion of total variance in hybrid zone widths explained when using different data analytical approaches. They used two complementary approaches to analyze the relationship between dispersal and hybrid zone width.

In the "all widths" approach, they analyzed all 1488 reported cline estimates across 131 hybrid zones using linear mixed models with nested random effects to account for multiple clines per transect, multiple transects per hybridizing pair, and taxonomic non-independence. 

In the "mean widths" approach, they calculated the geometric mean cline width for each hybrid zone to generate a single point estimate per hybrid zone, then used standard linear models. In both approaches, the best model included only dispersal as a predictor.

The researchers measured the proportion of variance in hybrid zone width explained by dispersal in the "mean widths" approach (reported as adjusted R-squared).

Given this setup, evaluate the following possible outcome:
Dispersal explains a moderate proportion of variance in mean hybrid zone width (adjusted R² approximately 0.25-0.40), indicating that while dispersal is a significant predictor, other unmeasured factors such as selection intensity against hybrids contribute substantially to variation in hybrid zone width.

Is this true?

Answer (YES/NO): YES